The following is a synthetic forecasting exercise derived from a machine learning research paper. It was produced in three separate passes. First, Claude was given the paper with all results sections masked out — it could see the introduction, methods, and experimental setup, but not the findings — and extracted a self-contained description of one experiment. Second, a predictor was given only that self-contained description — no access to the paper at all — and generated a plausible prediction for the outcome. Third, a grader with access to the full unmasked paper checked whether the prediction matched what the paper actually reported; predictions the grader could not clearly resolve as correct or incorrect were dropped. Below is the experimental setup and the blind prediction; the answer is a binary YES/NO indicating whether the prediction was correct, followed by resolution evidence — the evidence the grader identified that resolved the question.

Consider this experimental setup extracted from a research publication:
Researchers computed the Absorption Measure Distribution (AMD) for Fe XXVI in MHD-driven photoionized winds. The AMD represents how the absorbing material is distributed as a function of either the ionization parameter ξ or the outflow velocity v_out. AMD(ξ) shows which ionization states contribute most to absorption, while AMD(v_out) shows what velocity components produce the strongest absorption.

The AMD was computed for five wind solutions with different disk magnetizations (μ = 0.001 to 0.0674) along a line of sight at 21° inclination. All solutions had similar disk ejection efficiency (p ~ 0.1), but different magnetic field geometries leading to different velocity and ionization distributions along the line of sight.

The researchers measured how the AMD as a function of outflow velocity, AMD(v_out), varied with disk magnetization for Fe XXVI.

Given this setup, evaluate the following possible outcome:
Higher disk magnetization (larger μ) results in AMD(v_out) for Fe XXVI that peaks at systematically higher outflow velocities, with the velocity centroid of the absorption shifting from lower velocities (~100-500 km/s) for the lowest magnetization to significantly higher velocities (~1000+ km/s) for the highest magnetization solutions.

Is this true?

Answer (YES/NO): NO